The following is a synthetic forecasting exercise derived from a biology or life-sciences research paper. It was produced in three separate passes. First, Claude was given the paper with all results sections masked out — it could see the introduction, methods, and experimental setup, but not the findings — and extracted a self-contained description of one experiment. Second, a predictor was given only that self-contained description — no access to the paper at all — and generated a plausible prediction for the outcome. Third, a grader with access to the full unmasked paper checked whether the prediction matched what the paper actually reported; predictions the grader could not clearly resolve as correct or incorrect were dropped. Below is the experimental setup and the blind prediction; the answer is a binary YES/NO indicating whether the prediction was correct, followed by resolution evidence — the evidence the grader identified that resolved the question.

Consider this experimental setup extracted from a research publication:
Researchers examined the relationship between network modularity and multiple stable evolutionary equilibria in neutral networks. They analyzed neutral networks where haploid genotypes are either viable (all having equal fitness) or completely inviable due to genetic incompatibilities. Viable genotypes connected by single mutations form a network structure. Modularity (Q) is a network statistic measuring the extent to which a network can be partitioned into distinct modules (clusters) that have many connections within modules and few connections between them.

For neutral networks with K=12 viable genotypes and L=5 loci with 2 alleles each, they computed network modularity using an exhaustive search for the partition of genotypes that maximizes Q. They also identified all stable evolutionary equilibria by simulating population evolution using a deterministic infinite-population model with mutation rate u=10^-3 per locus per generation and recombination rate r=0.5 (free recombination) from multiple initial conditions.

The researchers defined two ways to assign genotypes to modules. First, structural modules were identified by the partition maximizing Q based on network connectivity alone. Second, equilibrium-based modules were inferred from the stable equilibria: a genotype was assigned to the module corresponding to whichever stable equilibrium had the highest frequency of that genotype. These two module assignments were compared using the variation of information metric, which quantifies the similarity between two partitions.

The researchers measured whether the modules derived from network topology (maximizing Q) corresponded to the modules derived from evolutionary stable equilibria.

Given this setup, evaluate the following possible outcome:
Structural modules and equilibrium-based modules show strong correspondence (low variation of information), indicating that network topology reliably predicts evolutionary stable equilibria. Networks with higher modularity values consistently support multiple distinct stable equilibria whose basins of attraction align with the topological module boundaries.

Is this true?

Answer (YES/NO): YES